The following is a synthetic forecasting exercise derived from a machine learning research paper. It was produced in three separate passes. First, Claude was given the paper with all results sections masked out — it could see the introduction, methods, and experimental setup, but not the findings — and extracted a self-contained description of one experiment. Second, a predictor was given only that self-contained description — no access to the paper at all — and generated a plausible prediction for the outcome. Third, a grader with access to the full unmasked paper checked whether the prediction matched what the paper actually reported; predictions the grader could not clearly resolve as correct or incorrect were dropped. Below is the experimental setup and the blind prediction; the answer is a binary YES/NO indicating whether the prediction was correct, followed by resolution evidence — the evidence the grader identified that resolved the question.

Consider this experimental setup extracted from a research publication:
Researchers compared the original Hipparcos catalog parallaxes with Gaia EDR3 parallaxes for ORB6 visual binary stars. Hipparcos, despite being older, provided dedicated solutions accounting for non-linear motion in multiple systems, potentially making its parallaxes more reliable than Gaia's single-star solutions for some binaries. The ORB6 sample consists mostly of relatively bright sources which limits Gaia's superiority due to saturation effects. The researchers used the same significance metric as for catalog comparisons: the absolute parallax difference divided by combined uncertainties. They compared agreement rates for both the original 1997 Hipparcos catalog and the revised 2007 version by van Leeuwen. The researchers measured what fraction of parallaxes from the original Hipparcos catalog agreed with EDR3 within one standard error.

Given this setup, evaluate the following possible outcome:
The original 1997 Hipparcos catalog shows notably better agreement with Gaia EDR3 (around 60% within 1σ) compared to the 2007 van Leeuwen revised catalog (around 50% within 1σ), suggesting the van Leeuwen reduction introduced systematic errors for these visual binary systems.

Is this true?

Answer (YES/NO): YES